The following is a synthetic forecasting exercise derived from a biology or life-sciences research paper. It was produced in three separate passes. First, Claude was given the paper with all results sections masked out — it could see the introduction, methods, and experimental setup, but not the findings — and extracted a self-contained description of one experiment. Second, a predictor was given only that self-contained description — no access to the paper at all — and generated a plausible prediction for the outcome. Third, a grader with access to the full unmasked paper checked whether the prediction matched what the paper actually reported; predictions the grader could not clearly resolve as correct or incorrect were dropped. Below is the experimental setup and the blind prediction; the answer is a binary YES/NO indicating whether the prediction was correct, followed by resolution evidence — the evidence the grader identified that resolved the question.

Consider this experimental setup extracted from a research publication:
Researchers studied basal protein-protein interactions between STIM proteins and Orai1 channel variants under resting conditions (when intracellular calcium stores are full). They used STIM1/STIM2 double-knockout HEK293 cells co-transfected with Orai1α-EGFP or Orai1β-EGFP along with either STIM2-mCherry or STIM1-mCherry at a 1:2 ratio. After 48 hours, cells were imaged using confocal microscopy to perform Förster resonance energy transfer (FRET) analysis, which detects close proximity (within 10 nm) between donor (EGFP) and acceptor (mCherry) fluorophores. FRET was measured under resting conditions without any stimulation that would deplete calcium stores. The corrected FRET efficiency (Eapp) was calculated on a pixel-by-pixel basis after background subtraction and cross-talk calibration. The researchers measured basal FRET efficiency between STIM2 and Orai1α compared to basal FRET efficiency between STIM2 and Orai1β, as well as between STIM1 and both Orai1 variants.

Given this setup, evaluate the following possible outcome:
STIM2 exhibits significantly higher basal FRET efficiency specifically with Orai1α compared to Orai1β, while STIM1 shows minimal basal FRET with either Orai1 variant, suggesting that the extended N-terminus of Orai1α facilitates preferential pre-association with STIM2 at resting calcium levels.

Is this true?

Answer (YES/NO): NO